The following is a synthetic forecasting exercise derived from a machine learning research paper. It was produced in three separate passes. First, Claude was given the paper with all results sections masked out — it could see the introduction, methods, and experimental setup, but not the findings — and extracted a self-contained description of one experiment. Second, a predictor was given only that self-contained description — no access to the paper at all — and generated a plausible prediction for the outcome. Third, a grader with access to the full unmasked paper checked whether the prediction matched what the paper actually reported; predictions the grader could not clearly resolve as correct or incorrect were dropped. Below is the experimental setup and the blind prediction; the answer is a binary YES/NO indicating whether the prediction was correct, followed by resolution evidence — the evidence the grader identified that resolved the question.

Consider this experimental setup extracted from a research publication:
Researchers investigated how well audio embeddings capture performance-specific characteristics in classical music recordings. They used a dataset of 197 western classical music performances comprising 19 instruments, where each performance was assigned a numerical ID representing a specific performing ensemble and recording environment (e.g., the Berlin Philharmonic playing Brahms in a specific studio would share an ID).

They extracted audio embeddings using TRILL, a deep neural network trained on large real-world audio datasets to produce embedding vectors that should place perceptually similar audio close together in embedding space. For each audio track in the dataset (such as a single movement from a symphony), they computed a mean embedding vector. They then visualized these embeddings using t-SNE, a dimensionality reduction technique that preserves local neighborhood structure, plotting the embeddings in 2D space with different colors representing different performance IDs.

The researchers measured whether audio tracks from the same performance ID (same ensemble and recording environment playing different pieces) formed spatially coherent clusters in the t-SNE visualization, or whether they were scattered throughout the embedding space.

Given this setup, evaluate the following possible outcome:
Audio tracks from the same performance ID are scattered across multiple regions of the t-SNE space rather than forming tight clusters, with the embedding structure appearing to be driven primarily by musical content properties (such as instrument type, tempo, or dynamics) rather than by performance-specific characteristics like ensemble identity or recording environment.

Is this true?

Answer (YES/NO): NO